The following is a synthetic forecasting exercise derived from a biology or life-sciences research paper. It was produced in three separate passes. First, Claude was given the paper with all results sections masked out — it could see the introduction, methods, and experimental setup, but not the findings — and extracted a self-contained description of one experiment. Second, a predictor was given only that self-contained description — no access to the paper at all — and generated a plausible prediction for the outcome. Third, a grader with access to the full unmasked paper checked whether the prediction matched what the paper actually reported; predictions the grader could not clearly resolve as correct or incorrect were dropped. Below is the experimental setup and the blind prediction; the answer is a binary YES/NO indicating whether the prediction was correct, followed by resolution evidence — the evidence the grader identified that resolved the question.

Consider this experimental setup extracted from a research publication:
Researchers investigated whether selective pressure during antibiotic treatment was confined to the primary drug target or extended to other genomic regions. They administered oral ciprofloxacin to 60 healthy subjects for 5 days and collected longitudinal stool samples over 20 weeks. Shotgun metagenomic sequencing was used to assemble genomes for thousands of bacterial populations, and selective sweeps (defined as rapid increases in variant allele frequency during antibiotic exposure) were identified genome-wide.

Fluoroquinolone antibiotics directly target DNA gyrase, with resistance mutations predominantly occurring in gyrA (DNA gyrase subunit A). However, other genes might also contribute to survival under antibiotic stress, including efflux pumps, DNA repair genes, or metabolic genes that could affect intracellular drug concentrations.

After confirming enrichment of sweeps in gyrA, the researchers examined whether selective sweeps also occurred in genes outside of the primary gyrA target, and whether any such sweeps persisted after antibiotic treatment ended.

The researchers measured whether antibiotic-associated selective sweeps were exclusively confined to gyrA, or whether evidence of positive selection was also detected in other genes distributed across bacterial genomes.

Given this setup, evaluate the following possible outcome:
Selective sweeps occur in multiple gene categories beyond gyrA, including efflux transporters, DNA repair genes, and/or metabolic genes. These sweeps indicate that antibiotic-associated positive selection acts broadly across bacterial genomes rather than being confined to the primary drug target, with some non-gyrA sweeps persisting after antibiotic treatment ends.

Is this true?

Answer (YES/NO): YES